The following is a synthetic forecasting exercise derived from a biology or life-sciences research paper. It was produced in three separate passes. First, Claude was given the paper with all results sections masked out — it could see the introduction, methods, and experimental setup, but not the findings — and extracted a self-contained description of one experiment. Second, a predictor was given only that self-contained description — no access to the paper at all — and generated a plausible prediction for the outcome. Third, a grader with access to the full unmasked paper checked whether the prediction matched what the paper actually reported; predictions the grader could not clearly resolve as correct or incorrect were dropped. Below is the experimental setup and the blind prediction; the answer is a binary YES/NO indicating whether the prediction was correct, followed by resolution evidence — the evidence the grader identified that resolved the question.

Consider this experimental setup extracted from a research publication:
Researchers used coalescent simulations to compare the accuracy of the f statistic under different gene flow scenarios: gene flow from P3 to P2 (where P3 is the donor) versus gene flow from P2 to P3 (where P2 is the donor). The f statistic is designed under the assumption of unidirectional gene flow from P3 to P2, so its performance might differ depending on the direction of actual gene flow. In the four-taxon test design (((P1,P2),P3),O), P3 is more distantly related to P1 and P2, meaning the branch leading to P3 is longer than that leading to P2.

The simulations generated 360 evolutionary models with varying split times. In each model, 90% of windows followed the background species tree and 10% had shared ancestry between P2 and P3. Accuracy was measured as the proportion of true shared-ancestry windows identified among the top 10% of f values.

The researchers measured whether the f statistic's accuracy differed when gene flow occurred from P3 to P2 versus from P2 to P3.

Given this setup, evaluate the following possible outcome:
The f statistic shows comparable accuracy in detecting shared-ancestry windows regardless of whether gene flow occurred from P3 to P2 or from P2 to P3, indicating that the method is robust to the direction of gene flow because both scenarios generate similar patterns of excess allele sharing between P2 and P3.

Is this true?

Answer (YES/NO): NO